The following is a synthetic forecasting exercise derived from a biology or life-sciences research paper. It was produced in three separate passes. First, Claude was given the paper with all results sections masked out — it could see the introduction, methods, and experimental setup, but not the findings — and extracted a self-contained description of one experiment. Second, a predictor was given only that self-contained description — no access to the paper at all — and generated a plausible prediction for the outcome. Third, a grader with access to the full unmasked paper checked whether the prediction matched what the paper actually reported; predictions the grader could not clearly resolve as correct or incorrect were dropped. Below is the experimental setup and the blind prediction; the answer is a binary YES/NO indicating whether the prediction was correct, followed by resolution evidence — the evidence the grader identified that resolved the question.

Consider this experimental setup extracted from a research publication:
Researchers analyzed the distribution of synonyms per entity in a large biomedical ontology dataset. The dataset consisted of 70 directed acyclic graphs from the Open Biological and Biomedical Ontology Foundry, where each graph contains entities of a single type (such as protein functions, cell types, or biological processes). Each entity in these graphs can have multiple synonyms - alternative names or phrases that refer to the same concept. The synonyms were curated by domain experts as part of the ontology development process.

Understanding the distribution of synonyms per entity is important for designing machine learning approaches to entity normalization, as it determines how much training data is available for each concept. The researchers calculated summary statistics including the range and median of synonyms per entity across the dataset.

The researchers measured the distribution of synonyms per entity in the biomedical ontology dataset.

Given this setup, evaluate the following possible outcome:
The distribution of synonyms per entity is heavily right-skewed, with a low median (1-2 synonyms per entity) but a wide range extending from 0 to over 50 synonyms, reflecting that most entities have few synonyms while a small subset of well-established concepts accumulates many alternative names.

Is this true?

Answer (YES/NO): NO